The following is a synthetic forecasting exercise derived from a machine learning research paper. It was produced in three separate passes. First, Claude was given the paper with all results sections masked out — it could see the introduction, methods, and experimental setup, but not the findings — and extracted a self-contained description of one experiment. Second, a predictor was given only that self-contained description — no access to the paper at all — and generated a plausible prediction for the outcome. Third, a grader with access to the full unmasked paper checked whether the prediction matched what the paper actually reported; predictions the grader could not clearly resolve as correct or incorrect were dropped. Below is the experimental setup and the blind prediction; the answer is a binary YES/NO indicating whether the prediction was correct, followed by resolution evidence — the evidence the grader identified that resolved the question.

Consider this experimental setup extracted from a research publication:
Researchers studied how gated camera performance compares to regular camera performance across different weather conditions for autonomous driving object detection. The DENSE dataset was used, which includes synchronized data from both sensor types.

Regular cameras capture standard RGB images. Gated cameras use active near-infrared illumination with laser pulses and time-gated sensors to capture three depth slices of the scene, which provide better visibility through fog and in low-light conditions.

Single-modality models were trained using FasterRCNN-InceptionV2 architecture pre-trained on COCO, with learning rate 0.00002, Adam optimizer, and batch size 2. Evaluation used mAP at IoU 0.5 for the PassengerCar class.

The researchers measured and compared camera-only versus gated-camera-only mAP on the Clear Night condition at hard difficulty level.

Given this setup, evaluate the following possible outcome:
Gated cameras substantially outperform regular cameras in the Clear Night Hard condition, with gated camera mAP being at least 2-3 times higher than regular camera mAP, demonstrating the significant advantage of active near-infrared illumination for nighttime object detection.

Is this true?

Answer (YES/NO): NO